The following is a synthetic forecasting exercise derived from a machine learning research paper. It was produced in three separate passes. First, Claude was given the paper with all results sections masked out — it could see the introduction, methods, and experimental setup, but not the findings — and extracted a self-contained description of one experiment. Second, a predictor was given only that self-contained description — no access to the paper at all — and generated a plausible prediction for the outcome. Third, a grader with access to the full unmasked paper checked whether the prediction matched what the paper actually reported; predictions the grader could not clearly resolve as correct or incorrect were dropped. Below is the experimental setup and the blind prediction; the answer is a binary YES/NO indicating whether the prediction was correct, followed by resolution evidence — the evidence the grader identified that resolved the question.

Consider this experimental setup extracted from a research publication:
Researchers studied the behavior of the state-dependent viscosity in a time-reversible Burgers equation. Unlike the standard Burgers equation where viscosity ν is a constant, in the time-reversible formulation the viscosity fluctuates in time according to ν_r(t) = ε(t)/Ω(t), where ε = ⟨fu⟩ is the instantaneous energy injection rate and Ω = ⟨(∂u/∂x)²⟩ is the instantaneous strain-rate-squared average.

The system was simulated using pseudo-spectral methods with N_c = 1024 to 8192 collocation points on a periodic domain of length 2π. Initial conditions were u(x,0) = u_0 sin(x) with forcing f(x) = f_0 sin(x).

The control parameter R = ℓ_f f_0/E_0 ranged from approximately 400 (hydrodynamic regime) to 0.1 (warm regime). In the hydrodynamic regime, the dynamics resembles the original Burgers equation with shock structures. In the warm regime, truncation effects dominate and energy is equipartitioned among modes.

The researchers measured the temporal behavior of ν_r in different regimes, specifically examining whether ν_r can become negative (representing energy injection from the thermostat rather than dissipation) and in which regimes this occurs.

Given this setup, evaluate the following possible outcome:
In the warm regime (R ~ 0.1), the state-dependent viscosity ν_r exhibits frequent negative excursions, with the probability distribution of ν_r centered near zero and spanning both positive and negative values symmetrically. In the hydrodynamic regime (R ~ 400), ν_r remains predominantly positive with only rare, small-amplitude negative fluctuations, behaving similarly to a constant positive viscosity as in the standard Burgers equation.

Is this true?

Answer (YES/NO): NO